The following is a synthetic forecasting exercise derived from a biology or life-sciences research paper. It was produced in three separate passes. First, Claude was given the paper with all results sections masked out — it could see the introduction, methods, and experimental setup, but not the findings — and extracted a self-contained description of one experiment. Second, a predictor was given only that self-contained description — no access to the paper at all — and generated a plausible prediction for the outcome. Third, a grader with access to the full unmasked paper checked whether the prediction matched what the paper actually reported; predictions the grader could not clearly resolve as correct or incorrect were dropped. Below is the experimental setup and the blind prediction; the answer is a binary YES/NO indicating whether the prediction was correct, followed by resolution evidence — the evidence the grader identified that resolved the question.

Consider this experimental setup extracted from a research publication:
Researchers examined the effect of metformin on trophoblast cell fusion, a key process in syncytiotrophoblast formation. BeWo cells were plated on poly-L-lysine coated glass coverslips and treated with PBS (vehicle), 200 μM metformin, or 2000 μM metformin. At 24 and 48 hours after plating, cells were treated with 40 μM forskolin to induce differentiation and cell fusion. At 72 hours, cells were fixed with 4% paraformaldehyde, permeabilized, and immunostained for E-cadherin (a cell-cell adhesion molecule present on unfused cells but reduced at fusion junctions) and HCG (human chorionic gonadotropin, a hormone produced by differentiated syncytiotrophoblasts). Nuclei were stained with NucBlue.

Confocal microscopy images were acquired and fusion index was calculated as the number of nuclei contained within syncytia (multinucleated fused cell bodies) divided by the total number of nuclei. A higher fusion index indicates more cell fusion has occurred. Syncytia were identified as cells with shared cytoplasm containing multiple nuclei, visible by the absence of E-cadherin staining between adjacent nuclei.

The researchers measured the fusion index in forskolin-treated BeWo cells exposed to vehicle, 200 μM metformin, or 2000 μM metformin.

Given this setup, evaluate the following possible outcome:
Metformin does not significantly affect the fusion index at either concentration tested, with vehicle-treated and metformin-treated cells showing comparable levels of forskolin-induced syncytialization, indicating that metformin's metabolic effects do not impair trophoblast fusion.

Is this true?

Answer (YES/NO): YES